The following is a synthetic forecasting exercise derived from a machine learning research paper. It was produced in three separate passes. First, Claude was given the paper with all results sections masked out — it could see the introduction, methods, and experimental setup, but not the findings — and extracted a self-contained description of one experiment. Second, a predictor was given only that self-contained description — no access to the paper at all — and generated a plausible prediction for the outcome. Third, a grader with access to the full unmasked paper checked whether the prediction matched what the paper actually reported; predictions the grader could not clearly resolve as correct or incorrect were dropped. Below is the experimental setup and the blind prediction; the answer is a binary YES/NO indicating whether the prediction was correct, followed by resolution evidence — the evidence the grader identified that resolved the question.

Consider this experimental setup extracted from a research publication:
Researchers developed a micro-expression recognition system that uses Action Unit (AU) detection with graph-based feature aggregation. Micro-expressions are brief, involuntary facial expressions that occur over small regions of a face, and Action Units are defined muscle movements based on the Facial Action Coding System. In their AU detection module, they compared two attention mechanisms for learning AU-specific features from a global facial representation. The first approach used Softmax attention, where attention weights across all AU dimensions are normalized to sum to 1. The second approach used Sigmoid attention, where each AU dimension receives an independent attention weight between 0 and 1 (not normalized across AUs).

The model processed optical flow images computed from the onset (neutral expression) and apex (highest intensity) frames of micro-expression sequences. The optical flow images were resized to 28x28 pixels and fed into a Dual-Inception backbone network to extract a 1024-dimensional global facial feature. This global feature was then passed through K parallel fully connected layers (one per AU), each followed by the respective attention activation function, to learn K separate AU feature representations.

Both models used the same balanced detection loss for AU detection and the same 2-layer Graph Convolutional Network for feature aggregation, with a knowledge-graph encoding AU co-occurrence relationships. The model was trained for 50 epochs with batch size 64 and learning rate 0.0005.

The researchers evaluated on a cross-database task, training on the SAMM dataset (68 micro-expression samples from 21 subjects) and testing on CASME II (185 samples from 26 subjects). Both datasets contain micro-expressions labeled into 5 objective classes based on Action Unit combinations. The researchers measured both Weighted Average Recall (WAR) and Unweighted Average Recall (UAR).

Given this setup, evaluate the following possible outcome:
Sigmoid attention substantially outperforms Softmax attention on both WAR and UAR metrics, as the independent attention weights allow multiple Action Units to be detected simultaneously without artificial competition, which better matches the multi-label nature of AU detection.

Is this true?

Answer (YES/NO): NO